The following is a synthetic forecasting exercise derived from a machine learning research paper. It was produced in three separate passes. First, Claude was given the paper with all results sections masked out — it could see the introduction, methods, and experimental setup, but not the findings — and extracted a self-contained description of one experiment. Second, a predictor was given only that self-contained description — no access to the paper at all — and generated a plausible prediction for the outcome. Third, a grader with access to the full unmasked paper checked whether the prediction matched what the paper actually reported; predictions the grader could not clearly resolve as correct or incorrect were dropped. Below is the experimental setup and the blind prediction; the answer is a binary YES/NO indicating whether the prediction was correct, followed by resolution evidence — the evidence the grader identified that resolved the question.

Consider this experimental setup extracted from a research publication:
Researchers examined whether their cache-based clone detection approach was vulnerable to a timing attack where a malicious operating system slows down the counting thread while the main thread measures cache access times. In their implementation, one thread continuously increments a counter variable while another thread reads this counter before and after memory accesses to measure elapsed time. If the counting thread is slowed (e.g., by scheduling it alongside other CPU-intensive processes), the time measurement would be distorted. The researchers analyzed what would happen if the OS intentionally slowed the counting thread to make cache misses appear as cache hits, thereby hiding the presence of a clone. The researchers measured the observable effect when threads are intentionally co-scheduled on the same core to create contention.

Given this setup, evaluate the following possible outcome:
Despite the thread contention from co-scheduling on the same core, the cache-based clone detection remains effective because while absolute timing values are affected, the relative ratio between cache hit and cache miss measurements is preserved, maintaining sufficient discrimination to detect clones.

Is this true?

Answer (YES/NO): NO